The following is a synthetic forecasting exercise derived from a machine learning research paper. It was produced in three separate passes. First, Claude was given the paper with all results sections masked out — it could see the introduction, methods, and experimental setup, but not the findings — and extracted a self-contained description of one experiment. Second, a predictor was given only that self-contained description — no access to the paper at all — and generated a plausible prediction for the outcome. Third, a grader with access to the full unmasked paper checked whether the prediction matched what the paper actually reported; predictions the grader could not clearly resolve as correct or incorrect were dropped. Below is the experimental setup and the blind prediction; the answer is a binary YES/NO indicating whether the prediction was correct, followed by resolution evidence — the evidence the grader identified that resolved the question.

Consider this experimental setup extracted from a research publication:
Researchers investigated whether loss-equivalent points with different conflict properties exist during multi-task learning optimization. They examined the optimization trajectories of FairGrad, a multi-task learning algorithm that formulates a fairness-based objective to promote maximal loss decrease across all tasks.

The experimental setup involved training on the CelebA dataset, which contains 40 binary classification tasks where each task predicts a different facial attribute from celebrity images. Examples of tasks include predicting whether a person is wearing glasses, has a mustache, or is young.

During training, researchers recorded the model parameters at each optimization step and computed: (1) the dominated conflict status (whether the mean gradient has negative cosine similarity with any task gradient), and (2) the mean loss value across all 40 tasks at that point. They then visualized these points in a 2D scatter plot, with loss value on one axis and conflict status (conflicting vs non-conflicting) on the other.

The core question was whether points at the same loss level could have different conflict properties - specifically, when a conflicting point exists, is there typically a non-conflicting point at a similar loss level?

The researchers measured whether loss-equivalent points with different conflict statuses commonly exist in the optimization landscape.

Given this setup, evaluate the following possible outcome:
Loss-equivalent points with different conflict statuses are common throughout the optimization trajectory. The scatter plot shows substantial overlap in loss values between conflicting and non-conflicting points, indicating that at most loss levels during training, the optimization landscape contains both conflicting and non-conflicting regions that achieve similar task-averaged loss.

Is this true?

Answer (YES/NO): YES